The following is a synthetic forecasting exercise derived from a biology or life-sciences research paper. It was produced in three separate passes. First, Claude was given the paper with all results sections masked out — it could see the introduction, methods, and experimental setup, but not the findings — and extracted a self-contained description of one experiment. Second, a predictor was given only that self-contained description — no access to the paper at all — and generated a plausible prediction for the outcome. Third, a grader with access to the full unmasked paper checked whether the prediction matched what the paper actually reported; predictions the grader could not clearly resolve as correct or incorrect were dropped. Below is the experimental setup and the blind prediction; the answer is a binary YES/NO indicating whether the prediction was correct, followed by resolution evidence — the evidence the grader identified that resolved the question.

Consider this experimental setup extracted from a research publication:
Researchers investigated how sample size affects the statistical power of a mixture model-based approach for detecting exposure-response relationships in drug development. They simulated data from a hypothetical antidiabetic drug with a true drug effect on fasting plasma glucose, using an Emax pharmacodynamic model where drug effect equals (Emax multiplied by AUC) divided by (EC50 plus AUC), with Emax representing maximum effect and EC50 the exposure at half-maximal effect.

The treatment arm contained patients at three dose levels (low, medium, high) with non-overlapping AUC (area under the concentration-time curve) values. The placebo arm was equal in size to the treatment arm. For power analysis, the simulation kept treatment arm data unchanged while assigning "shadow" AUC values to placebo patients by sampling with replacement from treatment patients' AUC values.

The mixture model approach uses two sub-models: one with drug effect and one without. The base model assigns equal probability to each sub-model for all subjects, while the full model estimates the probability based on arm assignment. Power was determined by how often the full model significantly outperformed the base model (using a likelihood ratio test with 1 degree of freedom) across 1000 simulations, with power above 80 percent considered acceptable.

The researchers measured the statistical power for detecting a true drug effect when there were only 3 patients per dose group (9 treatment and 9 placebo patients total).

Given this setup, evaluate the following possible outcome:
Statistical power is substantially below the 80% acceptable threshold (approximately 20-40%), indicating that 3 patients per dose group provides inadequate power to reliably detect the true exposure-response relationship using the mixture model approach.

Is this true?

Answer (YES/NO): NO